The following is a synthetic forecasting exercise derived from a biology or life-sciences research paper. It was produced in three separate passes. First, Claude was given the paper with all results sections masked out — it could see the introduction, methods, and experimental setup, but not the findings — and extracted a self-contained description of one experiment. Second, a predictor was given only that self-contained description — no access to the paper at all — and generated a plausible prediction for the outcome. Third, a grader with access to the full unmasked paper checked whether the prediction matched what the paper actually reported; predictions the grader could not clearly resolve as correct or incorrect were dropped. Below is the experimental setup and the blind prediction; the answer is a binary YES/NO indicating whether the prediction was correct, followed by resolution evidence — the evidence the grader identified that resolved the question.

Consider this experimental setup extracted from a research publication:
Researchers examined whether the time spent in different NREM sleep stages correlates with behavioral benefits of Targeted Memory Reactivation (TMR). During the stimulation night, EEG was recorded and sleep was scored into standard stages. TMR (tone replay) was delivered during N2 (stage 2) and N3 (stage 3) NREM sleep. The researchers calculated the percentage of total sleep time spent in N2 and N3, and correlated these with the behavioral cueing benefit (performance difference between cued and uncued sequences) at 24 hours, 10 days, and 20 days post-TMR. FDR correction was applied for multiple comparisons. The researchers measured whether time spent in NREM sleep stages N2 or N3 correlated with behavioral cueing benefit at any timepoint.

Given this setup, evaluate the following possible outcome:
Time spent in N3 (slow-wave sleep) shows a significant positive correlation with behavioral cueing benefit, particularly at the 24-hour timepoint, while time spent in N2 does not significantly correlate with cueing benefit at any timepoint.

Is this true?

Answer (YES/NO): NO